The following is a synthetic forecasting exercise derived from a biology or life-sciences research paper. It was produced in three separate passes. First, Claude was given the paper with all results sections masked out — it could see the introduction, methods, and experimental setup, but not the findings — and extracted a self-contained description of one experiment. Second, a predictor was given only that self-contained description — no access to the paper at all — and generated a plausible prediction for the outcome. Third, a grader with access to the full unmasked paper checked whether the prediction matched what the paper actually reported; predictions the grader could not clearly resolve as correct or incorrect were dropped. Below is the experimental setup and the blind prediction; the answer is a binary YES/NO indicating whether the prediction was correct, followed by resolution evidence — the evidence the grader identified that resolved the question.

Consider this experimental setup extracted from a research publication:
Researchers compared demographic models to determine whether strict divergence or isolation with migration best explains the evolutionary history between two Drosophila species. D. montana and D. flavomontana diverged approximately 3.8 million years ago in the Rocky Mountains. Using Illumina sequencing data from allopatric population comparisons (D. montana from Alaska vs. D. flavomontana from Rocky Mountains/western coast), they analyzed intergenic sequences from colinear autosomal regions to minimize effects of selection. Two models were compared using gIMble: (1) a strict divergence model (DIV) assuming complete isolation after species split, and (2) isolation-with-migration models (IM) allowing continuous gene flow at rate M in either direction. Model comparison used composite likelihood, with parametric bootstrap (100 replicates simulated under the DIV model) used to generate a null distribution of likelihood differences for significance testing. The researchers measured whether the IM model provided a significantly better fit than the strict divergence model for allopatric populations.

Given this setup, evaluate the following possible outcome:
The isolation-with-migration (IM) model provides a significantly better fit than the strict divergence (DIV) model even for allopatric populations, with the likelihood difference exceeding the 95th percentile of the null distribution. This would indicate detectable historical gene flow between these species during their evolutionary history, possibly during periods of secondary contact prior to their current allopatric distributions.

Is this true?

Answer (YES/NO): YES